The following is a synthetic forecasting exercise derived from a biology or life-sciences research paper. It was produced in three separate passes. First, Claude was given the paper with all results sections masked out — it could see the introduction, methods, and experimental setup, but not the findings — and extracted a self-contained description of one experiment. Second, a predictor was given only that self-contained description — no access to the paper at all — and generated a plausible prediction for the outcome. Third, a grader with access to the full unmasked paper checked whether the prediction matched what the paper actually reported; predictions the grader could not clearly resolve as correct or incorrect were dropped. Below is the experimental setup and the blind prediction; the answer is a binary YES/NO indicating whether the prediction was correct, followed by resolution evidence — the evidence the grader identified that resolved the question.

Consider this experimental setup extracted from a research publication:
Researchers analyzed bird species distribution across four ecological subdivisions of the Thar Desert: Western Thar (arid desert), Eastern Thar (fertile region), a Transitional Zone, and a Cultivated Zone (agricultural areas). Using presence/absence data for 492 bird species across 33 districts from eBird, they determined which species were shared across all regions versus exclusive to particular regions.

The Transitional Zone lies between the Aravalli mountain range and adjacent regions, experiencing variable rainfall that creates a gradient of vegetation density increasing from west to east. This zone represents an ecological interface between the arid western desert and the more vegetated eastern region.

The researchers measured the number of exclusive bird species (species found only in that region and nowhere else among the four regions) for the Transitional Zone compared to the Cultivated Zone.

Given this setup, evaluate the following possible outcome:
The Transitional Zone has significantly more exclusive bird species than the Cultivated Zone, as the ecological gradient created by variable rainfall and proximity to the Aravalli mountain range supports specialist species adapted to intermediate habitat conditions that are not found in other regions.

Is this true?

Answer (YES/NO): YES